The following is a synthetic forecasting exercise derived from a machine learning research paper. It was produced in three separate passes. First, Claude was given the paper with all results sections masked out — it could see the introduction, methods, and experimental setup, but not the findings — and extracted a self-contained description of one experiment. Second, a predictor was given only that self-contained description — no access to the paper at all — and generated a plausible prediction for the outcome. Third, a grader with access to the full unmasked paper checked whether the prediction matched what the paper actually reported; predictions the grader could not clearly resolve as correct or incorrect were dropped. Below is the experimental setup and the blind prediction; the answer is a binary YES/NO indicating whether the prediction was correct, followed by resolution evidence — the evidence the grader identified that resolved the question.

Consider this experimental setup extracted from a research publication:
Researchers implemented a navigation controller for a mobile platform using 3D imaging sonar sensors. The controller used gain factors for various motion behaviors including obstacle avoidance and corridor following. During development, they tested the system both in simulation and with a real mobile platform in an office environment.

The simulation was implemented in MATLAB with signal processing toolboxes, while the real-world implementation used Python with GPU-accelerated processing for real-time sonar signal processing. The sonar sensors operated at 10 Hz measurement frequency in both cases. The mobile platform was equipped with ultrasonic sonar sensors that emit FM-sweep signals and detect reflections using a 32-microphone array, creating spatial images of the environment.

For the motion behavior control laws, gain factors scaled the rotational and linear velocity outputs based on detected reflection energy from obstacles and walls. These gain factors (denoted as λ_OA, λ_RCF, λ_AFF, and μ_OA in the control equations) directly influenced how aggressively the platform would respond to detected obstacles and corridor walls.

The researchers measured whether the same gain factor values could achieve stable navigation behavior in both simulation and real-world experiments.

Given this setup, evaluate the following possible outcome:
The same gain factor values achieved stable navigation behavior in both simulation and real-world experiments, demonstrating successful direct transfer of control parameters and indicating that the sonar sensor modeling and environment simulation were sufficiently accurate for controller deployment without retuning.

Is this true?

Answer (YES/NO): NO